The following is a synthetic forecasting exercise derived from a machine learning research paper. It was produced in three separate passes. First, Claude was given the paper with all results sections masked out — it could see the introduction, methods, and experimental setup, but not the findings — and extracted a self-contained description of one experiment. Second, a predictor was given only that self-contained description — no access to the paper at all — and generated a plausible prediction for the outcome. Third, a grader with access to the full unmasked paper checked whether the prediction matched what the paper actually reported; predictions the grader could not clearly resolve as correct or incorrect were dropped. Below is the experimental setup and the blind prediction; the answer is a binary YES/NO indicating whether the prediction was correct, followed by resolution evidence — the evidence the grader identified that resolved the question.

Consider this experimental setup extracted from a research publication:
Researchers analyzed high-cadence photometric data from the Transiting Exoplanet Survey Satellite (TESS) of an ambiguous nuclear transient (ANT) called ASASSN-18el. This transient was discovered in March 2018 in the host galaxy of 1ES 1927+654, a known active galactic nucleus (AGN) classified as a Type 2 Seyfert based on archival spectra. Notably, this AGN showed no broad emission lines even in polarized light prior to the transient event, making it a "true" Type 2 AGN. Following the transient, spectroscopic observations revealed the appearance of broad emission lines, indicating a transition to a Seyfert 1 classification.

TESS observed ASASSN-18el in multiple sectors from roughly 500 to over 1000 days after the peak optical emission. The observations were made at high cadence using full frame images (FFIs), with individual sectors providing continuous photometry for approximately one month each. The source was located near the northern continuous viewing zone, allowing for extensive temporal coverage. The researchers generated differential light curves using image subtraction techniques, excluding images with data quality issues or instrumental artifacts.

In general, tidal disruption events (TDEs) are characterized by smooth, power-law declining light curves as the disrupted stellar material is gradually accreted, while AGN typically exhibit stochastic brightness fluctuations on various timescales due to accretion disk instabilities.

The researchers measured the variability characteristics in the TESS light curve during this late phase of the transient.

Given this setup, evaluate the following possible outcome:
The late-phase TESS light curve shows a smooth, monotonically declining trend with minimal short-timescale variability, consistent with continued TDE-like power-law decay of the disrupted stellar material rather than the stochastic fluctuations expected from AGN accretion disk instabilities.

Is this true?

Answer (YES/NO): NO